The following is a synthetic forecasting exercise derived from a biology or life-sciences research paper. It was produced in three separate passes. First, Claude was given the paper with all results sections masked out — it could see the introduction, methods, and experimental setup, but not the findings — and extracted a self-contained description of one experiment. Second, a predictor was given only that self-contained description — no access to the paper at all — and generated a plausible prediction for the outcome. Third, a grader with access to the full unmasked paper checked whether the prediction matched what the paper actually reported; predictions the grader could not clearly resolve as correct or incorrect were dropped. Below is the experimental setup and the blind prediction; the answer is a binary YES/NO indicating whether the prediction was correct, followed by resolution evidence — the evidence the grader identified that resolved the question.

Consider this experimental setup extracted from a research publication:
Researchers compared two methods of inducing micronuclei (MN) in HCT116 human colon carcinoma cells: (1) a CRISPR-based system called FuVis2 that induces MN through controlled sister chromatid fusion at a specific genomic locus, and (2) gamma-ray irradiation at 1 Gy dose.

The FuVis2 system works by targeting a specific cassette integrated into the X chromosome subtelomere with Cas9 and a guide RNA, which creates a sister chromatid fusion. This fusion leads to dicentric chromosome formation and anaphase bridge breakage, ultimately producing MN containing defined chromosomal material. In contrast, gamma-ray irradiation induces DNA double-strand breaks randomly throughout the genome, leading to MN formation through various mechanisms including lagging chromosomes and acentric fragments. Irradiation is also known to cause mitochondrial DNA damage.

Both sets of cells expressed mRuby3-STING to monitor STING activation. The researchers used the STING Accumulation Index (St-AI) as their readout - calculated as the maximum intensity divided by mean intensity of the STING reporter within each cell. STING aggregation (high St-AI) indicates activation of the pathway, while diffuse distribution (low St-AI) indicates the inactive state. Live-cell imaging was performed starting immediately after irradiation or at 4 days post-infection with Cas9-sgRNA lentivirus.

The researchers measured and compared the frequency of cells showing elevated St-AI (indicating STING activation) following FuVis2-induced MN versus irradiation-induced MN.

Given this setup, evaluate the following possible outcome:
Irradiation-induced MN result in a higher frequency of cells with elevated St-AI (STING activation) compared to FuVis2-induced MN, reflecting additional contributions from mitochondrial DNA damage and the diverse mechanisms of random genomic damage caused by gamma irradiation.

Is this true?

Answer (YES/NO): NO